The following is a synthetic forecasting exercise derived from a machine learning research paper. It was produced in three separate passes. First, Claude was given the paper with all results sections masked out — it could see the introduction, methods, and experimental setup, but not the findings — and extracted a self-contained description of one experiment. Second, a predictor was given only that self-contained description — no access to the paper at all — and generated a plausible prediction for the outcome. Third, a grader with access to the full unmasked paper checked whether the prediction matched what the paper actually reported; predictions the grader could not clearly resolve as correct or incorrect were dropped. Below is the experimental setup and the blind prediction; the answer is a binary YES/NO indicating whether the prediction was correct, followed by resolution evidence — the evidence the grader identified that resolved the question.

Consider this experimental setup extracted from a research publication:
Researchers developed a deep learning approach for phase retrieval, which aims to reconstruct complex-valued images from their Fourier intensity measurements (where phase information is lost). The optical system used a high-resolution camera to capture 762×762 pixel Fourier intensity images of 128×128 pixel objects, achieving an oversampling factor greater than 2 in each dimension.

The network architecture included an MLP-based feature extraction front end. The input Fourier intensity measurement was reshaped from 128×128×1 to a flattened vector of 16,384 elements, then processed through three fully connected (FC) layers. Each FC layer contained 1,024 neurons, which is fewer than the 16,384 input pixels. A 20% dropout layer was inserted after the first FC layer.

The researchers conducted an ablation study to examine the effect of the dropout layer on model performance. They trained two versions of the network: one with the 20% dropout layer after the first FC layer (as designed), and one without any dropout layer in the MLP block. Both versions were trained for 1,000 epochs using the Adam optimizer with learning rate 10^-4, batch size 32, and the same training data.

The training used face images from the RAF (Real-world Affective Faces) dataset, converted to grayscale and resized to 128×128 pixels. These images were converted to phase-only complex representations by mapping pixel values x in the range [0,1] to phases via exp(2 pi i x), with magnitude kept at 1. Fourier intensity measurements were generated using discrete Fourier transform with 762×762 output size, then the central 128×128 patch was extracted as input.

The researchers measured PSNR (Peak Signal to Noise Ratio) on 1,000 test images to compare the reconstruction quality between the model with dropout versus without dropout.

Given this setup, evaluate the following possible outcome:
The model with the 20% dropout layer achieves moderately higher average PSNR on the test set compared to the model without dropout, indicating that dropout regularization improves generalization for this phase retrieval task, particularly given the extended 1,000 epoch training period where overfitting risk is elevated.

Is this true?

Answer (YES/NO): YES